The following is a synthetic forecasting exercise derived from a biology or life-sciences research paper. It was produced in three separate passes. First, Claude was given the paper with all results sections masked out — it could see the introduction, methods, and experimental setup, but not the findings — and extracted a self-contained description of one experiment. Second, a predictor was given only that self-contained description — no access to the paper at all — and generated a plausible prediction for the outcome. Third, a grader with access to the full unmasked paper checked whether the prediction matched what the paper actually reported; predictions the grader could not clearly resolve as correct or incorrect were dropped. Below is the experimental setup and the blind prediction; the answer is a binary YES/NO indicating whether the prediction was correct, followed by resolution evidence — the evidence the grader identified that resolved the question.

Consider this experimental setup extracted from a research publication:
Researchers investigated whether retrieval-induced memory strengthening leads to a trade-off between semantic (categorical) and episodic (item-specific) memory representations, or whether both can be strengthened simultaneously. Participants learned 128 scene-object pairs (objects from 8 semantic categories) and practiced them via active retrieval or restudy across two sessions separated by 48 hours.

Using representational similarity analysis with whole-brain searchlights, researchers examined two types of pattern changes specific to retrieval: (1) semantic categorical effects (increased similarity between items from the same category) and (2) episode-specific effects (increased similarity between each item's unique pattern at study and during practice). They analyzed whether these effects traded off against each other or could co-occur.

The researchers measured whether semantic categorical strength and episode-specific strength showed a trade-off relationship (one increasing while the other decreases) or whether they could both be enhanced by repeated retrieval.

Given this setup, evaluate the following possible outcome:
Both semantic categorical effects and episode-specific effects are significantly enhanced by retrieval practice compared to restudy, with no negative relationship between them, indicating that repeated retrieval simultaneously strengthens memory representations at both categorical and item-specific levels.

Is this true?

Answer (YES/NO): YES